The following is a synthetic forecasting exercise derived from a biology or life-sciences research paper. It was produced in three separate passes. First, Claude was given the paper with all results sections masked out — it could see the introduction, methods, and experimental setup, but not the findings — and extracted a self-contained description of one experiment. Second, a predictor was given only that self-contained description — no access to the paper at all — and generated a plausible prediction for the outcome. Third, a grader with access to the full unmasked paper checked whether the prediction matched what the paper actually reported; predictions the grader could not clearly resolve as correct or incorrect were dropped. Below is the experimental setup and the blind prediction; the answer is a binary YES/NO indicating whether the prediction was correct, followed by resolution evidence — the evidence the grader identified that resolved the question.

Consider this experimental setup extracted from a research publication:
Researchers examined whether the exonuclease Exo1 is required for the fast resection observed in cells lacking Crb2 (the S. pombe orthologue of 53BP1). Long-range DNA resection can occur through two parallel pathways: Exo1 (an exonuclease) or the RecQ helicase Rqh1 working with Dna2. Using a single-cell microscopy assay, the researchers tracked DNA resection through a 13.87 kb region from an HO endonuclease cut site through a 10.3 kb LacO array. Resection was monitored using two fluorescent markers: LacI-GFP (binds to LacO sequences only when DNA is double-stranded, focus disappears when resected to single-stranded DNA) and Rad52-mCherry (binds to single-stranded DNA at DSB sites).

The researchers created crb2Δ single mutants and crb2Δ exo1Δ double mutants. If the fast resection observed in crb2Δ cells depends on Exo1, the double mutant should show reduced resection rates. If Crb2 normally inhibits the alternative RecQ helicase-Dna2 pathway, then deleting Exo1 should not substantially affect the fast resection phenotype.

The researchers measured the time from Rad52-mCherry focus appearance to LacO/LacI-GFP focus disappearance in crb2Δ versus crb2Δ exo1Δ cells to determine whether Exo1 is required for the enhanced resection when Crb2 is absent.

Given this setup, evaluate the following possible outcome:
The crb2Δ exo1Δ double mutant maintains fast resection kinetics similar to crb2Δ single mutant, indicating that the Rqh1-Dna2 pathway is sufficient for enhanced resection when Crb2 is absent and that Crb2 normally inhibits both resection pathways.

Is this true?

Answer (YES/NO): NO